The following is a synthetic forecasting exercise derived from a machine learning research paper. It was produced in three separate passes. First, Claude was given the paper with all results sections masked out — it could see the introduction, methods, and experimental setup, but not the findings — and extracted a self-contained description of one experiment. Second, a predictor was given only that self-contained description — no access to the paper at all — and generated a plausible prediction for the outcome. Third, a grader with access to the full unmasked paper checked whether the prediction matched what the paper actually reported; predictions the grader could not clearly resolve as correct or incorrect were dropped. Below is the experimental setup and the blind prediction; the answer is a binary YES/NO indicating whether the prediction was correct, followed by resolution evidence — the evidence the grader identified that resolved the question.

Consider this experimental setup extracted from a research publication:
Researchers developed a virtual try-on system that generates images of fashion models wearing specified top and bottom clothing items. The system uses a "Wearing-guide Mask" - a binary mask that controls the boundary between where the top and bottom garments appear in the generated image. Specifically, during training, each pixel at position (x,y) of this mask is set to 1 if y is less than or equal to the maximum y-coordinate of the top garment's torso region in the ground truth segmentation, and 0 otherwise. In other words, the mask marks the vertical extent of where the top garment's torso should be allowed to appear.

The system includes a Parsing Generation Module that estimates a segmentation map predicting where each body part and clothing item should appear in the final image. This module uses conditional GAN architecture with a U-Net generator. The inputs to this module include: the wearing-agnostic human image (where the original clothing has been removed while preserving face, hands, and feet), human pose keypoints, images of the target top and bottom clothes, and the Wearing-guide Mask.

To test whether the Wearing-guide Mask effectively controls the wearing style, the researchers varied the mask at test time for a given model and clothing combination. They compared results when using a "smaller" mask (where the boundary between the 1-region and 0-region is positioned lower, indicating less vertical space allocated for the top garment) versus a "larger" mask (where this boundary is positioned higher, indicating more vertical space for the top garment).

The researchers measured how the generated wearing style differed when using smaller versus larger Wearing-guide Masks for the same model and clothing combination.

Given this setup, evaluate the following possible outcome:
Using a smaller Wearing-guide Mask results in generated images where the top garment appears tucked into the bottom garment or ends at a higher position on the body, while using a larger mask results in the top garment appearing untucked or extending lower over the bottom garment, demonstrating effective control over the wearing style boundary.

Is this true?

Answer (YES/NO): YES